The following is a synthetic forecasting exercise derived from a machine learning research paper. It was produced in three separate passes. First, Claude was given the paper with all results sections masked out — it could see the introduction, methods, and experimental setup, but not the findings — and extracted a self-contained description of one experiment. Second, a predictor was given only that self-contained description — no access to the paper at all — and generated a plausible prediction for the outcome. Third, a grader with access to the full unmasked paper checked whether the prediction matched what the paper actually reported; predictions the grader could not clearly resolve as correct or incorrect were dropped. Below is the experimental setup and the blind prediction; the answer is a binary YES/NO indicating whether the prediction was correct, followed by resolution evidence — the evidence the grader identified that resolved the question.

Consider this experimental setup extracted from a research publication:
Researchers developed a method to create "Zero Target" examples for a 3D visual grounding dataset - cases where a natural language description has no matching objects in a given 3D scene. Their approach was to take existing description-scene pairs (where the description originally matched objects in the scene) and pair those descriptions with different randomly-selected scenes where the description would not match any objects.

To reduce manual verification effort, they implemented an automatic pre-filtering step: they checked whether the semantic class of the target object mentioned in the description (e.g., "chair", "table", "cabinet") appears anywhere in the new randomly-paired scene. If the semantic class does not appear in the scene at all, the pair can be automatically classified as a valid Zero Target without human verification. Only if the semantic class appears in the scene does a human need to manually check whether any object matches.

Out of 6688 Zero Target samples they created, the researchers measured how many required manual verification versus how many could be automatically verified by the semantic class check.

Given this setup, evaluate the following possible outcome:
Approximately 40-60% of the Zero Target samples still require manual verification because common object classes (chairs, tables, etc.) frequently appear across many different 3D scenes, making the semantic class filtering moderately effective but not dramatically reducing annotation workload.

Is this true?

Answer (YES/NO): NO